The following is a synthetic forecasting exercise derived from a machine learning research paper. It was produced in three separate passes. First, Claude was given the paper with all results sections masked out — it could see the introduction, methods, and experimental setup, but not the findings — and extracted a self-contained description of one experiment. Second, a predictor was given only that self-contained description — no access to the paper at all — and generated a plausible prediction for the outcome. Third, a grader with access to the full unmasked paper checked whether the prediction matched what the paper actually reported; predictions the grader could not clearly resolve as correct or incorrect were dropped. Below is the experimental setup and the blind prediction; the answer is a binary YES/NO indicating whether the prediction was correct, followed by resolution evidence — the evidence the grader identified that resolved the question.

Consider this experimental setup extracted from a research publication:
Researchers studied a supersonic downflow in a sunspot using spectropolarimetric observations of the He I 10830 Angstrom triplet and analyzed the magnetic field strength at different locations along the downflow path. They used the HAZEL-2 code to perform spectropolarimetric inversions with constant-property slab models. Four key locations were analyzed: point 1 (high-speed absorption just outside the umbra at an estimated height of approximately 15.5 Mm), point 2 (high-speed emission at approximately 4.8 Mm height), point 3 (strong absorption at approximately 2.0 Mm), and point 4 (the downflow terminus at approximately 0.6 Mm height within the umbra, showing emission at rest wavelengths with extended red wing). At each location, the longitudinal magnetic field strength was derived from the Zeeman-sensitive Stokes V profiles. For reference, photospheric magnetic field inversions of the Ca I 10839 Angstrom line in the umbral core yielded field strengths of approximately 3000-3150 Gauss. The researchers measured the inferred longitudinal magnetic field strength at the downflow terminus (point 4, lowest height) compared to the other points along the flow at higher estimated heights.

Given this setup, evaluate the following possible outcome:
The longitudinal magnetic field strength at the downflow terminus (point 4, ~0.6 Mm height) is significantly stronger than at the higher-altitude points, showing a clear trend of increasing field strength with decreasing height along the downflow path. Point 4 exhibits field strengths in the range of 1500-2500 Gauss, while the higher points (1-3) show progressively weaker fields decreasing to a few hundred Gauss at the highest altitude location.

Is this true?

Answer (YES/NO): NO